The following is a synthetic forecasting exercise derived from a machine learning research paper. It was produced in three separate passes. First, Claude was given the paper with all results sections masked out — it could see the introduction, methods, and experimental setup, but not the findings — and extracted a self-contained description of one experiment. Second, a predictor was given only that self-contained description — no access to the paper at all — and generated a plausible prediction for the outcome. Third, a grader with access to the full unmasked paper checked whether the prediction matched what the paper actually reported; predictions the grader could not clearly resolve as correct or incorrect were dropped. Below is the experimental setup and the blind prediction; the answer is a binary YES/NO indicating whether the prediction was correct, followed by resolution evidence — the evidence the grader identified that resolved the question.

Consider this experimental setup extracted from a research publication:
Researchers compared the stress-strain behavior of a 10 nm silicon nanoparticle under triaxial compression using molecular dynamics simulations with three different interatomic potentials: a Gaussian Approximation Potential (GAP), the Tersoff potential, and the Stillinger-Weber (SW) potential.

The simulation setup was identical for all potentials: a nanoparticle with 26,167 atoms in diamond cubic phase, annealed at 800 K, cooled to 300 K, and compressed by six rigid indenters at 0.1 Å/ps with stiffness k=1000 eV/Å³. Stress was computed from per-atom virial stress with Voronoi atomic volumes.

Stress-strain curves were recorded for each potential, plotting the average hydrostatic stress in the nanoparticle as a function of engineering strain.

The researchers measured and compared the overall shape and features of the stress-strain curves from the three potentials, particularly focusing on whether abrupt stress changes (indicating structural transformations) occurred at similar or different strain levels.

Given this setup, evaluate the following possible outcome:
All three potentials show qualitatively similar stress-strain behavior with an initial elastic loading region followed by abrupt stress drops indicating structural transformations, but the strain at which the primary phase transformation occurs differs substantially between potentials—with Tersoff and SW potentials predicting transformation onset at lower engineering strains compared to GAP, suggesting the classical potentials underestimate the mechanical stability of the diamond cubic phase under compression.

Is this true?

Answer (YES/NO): NO